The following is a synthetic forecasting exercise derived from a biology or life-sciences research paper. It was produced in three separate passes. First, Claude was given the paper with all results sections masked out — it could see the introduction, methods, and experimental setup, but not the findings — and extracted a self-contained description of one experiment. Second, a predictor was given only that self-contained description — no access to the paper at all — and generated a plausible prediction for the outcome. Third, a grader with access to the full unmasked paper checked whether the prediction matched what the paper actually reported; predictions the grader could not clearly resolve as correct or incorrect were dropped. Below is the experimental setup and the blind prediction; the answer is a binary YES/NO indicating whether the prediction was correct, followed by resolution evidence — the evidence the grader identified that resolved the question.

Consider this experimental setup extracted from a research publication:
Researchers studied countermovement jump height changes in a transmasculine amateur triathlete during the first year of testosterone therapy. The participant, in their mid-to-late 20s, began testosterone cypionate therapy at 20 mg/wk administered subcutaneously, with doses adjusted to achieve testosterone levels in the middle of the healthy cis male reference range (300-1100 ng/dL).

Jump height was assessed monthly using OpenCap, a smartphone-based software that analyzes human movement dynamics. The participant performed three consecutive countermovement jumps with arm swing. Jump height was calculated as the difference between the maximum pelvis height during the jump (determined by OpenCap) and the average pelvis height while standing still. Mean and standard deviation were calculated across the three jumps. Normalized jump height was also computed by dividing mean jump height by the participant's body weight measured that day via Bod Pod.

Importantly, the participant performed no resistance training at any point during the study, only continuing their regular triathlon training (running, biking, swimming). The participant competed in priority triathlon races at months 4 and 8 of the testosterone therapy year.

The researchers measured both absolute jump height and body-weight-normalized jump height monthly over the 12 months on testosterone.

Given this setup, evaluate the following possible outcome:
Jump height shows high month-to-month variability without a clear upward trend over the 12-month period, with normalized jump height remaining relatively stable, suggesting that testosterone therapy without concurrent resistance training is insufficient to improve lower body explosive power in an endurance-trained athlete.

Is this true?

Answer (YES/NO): NO